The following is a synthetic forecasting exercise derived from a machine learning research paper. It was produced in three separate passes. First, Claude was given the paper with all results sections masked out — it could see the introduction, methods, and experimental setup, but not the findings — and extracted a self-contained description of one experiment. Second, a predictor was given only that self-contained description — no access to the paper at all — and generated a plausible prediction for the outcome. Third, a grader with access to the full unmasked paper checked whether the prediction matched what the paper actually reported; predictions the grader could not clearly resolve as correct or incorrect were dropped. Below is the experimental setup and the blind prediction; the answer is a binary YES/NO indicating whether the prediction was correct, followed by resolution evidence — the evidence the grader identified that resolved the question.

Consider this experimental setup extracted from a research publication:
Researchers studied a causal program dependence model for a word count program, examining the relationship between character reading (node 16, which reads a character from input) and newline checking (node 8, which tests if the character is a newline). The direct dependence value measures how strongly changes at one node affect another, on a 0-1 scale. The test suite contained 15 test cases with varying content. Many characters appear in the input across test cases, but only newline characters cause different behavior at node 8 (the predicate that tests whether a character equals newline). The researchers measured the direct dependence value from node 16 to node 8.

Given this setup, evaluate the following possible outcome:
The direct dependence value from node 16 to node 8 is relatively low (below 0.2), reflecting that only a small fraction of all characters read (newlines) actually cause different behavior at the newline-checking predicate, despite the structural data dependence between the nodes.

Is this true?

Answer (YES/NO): NO